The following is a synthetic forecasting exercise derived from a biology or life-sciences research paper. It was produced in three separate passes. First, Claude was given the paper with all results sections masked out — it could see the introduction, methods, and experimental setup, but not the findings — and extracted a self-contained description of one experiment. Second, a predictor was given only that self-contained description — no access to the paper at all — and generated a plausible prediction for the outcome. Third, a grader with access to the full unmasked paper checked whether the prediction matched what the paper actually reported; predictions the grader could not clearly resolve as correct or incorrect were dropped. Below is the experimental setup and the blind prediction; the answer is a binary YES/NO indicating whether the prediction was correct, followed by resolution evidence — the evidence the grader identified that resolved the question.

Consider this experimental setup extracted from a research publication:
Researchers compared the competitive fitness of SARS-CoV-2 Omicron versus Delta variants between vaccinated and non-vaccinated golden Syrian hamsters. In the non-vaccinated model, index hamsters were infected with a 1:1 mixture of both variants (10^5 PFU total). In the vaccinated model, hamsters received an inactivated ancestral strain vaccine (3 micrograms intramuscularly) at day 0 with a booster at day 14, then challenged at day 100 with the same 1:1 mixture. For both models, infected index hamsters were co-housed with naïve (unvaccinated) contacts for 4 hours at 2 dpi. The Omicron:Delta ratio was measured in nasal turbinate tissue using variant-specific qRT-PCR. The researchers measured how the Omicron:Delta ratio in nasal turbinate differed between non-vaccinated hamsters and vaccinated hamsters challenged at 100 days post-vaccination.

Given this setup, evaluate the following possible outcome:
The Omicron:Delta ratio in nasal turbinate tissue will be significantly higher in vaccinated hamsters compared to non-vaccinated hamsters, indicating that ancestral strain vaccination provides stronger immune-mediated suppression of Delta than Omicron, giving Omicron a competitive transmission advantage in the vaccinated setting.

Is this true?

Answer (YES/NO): YES